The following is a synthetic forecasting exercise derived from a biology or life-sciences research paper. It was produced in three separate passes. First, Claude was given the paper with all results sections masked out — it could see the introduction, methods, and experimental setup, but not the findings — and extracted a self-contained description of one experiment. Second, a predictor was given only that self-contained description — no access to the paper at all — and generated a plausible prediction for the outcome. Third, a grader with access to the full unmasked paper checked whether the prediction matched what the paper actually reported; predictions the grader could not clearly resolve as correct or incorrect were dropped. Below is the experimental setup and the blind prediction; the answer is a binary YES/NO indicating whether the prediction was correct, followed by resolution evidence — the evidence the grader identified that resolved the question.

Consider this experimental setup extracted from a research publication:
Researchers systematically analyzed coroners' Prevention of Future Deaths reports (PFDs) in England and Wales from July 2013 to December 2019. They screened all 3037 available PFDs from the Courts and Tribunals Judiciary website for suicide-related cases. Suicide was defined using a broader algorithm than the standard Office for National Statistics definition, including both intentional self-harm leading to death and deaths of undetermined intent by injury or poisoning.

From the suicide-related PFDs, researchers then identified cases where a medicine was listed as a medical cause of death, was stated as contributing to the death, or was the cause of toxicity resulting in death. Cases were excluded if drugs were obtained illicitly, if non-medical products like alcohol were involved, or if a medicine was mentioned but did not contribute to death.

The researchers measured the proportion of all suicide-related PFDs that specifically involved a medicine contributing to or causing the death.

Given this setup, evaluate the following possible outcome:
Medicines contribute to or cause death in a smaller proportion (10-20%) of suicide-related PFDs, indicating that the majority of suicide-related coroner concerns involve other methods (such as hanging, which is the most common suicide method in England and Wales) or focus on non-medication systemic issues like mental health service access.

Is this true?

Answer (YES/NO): YES